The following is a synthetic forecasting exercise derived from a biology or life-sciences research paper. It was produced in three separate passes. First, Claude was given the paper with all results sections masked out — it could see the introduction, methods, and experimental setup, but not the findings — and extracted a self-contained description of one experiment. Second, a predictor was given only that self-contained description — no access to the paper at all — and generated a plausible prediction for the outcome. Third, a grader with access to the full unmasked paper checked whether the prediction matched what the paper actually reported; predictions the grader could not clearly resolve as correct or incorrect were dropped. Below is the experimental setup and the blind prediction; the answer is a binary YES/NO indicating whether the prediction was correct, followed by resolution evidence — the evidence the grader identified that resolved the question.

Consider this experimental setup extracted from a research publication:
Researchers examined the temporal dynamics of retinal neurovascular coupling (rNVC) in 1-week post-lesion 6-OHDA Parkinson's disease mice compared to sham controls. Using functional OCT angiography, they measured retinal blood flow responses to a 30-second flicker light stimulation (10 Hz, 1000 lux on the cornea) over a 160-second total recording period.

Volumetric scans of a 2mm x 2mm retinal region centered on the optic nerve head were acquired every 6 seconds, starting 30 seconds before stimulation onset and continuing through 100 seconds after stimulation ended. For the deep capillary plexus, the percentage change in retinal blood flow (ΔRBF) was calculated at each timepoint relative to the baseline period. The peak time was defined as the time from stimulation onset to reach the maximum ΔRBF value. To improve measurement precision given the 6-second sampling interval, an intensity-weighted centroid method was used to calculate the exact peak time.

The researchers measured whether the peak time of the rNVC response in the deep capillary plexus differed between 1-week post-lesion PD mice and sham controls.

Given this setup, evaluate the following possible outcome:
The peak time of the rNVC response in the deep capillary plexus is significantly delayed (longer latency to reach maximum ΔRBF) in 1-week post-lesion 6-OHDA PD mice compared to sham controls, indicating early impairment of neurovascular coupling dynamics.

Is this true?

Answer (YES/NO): NO